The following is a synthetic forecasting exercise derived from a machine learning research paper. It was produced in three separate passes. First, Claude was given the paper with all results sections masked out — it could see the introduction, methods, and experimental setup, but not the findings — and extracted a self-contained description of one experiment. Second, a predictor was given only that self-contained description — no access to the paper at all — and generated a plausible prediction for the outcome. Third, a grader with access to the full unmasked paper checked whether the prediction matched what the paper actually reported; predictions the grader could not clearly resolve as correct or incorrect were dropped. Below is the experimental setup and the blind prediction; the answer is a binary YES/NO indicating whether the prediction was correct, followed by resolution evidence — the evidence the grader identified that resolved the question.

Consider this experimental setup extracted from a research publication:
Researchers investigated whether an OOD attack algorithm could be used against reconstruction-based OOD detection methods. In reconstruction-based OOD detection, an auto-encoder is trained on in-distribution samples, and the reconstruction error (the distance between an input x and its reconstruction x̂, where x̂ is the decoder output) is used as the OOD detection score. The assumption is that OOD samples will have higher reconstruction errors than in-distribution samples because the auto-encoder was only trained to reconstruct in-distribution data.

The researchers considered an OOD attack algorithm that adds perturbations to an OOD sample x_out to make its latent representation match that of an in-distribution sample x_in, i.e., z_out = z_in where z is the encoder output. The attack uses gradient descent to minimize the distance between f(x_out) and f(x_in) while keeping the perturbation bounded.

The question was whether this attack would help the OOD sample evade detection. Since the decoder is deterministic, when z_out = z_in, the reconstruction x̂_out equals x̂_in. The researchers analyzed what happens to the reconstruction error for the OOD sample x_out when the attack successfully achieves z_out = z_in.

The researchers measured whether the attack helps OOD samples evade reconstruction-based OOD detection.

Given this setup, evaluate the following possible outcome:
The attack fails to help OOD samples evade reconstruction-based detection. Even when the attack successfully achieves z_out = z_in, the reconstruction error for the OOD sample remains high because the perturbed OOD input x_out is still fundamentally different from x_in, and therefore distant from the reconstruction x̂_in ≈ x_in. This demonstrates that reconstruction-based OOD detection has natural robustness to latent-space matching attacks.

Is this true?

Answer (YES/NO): YES